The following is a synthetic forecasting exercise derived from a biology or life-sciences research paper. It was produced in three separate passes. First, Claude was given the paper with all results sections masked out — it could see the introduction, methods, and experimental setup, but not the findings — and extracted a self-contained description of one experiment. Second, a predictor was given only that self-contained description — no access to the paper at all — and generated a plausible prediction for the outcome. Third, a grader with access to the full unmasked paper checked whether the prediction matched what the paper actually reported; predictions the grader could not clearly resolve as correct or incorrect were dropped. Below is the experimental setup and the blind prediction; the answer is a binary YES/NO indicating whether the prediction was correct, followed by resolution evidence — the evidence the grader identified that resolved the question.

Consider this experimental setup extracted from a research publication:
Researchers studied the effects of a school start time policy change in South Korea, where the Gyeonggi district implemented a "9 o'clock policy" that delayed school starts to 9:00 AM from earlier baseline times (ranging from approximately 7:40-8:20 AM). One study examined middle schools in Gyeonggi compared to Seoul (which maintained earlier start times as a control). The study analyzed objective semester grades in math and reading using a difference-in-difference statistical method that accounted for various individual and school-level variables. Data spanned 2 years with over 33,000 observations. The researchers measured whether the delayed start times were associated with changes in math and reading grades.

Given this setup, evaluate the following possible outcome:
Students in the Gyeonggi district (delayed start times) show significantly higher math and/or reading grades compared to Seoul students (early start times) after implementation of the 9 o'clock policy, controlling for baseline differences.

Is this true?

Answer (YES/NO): YES